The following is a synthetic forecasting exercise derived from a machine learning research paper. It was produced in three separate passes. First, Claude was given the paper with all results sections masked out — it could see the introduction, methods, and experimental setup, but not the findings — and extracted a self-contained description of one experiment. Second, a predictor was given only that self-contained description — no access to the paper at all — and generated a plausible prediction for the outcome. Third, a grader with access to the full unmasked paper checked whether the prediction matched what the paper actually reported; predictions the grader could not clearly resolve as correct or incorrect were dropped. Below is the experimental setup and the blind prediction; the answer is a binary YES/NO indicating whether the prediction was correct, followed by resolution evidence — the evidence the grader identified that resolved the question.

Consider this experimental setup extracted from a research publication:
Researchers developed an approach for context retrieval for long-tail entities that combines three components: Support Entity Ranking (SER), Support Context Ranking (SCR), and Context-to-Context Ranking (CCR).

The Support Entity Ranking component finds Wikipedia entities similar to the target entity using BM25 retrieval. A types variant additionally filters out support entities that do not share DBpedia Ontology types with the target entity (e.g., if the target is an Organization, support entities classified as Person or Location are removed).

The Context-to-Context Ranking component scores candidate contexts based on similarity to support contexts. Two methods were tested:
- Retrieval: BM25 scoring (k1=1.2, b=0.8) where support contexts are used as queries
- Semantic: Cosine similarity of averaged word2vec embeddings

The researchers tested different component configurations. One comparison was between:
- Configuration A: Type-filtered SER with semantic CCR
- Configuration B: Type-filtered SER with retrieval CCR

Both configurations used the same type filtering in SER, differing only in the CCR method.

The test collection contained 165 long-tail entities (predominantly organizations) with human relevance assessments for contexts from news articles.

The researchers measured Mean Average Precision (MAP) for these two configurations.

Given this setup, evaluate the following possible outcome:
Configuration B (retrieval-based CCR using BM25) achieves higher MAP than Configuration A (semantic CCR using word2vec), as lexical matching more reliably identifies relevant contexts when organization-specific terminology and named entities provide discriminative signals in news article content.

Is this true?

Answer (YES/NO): NO